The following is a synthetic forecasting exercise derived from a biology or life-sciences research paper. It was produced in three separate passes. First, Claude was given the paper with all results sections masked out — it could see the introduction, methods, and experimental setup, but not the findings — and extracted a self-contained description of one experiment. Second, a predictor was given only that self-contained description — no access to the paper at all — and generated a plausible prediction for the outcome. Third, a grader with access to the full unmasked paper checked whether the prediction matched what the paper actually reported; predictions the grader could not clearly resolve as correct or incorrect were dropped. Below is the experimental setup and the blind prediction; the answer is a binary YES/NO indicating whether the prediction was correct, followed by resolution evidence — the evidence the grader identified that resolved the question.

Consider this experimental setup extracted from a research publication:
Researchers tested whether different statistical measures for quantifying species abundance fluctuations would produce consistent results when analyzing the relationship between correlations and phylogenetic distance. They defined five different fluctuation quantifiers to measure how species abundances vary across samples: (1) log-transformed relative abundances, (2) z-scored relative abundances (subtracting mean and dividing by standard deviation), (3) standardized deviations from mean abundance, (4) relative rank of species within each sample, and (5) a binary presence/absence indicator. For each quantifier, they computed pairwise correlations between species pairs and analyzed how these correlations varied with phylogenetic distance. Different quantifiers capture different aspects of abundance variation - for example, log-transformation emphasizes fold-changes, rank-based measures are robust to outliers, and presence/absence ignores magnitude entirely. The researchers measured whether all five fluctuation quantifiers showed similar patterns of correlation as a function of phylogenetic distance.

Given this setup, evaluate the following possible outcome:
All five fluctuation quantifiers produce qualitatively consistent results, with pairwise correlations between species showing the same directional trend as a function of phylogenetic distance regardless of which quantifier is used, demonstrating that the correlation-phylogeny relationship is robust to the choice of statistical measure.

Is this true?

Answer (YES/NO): YES